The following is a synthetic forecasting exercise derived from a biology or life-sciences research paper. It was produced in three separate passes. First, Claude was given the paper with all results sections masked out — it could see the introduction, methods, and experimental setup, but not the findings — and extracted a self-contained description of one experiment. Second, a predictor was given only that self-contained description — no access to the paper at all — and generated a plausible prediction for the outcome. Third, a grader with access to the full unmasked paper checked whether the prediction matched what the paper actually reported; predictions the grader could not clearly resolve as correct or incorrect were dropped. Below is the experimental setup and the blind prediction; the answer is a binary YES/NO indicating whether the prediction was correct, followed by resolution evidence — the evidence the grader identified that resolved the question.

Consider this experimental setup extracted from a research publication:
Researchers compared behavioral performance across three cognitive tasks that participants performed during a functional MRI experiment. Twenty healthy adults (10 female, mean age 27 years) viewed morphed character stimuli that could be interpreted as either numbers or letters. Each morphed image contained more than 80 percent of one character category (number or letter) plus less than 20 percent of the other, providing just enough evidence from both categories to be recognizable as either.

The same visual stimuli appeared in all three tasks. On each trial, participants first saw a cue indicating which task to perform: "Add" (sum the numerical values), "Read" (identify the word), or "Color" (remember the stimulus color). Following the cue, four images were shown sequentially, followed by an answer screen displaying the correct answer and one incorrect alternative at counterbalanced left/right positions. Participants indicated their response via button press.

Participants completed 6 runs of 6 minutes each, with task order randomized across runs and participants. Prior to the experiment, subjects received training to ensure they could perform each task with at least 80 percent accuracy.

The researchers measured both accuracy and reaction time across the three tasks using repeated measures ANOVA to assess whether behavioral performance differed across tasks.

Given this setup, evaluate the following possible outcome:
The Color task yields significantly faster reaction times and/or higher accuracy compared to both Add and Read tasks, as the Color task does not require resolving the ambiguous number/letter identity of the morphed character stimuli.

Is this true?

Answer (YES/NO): NO